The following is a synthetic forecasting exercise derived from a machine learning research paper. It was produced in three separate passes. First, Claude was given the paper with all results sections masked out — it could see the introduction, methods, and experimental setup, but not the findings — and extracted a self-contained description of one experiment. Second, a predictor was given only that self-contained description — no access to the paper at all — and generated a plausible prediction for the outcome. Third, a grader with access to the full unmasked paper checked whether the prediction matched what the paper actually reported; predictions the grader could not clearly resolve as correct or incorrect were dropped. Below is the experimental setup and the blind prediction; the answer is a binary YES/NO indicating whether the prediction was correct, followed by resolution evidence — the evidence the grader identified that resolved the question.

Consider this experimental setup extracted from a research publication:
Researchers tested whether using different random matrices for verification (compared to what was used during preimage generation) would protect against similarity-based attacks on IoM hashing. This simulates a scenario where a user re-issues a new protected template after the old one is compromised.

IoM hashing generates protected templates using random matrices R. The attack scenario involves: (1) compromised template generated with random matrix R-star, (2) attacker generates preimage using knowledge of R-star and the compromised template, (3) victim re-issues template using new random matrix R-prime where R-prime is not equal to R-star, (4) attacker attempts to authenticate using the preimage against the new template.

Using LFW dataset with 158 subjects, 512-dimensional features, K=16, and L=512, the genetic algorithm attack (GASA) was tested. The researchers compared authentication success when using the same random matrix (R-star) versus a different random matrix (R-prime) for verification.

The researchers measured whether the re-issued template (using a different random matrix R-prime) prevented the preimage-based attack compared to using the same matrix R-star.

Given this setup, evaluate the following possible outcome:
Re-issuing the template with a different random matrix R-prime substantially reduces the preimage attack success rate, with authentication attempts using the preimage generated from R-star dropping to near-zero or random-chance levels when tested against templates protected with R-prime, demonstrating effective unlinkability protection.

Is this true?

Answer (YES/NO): NO